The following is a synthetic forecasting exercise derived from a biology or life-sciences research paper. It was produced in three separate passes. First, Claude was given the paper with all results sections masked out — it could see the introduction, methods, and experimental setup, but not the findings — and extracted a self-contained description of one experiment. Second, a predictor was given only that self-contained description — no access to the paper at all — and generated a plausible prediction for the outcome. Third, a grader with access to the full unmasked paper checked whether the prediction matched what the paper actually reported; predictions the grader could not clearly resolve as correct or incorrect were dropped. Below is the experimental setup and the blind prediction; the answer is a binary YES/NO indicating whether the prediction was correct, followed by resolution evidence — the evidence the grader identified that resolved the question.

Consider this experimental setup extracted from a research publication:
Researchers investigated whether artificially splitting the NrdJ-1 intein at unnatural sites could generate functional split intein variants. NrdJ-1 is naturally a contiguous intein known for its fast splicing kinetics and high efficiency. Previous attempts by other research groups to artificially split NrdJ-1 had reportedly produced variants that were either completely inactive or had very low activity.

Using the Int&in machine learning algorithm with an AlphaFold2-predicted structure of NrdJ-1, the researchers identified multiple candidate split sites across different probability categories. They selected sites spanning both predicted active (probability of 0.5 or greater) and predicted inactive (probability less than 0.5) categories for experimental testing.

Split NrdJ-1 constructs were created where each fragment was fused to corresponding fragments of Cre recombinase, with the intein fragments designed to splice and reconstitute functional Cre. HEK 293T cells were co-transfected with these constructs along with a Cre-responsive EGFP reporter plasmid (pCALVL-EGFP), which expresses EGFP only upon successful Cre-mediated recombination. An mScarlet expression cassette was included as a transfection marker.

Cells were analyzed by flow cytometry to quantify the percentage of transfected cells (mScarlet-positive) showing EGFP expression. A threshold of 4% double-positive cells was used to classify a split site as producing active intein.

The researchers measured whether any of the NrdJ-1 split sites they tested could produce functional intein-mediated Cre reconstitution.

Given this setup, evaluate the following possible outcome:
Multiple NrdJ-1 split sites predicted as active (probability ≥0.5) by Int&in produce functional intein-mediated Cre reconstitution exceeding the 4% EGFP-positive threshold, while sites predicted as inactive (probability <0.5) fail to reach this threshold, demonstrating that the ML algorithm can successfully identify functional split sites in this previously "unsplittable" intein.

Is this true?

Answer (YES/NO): NO